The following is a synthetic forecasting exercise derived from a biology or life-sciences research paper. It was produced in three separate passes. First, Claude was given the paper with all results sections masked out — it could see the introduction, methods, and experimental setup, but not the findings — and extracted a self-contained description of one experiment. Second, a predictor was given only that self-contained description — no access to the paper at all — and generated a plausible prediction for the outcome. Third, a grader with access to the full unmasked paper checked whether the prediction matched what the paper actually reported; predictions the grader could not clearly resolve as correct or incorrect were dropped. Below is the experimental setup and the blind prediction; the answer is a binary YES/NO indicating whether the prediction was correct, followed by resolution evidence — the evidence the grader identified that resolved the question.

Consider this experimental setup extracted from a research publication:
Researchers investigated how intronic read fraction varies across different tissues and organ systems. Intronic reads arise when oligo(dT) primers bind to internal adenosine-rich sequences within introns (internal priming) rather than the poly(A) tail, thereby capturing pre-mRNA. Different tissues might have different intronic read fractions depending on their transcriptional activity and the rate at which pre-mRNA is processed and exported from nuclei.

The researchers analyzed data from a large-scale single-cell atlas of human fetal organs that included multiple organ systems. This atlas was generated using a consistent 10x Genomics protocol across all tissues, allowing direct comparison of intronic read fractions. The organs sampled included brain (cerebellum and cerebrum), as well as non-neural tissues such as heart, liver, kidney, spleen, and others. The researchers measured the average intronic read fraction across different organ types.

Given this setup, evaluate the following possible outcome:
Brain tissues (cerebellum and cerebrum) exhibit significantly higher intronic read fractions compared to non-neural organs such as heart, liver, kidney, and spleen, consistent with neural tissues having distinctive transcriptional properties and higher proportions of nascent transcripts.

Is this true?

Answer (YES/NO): YES